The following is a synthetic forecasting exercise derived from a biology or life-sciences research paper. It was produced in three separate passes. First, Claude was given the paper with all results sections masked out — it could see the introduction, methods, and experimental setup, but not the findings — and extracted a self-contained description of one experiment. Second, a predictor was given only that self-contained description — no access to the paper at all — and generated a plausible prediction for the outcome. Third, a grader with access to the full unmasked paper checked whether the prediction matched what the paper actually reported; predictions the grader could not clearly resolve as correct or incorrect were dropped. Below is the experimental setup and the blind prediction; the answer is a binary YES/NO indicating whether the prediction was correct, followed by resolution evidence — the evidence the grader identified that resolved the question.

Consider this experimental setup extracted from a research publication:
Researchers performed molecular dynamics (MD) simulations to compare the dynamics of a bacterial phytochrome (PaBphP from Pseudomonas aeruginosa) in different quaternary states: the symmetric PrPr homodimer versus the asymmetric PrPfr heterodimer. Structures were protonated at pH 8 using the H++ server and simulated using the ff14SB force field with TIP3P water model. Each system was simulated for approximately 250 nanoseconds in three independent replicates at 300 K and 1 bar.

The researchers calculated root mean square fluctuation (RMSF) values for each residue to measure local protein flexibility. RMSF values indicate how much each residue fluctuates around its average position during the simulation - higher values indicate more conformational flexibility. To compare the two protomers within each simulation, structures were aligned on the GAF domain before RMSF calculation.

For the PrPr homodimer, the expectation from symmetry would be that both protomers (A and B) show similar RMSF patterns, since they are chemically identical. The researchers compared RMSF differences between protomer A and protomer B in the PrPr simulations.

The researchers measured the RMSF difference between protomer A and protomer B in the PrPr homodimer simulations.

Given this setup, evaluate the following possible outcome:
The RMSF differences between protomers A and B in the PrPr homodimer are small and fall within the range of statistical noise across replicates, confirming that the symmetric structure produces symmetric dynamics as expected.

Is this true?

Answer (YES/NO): NO